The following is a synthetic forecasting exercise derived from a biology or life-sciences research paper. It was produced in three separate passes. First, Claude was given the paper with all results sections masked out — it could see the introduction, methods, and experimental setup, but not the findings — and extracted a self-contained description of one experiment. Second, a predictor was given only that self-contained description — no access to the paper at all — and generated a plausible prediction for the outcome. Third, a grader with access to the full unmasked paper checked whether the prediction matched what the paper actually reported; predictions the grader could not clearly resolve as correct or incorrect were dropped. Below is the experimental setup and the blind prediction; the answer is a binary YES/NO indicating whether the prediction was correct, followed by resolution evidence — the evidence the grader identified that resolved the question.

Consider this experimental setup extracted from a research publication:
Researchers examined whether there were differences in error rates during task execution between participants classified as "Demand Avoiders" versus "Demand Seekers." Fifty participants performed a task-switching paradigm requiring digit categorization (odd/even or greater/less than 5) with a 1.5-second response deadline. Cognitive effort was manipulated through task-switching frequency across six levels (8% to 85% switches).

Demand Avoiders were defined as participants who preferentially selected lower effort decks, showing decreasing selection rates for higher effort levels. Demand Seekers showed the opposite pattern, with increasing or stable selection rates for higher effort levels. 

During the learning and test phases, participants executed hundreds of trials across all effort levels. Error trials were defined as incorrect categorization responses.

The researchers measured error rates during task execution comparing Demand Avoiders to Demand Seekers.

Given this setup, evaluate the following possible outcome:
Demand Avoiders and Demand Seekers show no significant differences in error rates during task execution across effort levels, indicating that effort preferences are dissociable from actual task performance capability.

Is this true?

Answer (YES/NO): YES